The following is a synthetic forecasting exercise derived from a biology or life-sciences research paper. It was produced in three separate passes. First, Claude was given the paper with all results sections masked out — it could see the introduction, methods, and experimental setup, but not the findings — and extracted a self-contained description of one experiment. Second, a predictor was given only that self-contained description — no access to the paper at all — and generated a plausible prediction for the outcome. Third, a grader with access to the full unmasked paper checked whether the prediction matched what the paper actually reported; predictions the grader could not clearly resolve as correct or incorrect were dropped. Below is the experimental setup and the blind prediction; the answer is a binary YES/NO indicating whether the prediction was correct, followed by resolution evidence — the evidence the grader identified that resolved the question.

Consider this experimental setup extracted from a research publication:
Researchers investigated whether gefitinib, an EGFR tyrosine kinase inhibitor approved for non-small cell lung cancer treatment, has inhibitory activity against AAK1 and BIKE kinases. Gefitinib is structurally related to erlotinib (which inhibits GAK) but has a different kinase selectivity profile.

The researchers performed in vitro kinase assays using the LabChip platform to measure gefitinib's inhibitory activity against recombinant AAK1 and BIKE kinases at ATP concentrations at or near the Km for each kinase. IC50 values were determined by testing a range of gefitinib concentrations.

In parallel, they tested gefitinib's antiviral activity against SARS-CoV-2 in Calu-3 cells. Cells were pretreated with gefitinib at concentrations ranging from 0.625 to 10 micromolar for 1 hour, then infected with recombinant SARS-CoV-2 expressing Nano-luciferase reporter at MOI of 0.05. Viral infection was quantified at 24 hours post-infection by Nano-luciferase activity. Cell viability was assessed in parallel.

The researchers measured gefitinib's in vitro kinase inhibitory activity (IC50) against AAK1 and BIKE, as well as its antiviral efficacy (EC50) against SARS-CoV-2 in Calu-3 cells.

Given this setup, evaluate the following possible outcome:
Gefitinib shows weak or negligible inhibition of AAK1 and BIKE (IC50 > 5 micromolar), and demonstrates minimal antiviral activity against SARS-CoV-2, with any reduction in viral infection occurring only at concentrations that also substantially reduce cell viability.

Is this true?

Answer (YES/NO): NO